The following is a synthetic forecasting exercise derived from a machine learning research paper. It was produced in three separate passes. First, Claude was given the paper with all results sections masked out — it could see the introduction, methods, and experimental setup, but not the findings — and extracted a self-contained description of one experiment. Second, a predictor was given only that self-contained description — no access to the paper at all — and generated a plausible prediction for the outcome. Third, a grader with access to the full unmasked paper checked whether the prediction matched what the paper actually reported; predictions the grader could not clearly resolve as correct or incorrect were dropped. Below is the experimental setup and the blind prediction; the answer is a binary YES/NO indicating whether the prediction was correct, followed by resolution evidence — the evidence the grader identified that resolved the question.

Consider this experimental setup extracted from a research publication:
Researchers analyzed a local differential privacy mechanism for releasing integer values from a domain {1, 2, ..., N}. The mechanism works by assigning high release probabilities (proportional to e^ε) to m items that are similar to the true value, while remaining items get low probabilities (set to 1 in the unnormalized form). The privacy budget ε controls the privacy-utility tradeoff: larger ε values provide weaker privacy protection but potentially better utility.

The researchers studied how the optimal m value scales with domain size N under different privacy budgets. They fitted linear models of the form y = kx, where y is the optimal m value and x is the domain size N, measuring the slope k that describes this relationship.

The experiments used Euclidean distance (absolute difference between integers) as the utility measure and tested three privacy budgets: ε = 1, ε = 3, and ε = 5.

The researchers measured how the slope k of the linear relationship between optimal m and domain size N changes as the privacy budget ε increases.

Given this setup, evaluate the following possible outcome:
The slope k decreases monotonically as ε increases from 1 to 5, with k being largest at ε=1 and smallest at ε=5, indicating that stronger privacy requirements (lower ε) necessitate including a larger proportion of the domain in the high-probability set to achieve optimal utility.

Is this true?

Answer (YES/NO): YES